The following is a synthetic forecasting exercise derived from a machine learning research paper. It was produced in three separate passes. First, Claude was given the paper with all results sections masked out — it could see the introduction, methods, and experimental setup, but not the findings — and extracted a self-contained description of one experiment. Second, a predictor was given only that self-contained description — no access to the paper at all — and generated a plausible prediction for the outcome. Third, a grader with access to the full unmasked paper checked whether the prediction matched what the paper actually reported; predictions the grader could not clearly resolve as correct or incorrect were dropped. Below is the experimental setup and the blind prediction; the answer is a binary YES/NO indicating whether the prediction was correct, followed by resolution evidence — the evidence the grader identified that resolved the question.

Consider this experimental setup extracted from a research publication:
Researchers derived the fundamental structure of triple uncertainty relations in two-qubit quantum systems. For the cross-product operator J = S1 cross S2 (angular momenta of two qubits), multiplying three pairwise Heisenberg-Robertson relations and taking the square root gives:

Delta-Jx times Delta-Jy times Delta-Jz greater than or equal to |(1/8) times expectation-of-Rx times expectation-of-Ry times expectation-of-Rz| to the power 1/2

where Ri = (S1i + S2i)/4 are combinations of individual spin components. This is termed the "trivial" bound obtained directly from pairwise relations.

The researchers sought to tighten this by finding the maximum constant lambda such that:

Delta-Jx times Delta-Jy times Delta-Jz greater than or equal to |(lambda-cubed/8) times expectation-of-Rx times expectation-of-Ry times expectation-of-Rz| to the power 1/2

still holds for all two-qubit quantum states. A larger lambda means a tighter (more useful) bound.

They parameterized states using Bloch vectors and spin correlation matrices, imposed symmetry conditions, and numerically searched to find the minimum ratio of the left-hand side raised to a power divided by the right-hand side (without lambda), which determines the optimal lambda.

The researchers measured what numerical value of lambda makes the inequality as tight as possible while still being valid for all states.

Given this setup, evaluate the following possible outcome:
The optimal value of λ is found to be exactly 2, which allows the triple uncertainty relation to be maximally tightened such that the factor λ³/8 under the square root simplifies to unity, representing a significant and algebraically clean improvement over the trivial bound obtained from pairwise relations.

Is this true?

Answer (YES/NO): NO